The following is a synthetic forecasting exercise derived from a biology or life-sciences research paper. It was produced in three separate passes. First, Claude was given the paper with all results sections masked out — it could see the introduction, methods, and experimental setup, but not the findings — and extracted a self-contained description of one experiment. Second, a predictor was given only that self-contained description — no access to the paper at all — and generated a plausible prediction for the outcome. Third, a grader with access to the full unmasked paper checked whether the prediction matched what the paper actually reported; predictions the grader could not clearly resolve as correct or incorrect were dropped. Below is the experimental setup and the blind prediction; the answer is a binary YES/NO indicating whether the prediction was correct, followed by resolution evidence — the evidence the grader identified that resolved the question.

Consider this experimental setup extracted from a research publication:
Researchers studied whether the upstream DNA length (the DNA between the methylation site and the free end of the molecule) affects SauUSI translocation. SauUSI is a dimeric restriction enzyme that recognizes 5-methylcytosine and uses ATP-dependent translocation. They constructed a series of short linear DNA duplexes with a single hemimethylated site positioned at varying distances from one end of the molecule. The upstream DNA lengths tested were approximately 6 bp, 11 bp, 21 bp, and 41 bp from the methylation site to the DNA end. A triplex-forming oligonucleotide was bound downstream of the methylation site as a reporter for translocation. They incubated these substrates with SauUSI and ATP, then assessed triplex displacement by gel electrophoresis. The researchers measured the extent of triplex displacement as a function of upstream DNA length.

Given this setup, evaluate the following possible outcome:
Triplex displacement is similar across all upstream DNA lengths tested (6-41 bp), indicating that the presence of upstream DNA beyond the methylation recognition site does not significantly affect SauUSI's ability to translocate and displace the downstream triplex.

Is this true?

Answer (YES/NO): NO